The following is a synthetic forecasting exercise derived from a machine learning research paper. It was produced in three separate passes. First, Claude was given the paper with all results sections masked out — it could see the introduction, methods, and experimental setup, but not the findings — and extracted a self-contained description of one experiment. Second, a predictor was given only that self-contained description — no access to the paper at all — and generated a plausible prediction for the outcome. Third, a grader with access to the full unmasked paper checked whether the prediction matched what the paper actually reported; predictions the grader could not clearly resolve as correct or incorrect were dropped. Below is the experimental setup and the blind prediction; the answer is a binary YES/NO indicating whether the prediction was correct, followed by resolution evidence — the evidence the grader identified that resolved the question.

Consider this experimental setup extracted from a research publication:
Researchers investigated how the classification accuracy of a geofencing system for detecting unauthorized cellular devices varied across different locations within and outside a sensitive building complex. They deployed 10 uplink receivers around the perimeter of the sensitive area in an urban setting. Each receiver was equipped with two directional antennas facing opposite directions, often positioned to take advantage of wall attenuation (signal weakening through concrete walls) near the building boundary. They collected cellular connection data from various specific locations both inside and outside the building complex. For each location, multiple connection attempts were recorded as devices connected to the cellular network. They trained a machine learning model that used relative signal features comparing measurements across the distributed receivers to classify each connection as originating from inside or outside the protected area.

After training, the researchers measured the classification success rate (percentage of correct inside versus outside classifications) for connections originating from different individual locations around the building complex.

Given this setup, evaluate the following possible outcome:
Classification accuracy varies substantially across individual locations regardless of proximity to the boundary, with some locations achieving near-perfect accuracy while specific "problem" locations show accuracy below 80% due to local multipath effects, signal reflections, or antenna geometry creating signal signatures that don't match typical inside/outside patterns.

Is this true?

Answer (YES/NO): NO